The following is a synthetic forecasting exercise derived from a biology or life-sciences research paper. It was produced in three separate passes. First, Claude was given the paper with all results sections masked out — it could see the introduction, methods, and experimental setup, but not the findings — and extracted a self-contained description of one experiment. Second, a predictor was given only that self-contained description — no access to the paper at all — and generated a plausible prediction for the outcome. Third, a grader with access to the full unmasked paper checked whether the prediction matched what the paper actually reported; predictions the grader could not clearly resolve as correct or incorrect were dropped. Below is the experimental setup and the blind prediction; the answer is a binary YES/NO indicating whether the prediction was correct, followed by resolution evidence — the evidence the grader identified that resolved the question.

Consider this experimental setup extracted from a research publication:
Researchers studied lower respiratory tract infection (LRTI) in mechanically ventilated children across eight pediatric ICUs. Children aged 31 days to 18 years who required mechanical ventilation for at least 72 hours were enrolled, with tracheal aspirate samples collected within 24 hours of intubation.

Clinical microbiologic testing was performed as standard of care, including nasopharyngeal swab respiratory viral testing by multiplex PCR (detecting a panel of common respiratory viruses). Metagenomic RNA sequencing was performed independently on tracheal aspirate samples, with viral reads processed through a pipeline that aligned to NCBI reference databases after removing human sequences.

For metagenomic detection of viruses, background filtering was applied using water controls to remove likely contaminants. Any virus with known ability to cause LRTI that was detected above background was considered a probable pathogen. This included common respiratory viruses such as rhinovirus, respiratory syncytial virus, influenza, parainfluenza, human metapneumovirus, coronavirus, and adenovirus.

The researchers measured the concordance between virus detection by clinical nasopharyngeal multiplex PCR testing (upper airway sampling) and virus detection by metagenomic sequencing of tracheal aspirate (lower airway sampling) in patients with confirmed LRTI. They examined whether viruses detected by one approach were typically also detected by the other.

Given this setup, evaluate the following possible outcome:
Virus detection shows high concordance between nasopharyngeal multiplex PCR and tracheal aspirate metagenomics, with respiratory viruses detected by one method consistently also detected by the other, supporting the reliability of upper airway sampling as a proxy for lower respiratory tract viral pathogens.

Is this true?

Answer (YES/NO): YES